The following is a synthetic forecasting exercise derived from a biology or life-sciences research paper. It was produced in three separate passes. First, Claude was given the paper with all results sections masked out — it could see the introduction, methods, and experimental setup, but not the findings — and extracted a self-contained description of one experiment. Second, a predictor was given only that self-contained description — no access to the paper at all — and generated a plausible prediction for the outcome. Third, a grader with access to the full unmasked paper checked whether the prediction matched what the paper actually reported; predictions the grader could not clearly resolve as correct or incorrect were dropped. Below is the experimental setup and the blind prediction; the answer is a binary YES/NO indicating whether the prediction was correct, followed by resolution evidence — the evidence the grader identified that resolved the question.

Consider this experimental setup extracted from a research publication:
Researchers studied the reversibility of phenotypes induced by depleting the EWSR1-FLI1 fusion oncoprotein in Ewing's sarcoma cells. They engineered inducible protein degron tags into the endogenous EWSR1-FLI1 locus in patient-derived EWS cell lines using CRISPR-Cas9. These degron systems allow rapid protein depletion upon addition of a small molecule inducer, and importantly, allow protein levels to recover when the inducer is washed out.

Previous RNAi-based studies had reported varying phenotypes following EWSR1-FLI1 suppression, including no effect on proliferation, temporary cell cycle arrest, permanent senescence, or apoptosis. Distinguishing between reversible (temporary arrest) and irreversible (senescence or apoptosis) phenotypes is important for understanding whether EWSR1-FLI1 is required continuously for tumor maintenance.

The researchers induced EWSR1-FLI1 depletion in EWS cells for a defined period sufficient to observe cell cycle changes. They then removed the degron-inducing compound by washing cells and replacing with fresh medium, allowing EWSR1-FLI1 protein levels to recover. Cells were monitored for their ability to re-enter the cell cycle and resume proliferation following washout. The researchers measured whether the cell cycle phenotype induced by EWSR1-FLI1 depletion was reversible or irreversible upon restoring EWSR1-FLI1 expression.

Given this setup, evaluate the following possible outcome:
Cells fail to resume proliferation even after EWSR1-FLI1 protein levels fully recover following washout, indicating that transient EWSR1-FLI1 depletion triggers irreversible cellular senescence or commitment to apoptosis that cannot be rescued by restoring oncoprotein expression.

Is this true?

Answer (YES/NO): NO